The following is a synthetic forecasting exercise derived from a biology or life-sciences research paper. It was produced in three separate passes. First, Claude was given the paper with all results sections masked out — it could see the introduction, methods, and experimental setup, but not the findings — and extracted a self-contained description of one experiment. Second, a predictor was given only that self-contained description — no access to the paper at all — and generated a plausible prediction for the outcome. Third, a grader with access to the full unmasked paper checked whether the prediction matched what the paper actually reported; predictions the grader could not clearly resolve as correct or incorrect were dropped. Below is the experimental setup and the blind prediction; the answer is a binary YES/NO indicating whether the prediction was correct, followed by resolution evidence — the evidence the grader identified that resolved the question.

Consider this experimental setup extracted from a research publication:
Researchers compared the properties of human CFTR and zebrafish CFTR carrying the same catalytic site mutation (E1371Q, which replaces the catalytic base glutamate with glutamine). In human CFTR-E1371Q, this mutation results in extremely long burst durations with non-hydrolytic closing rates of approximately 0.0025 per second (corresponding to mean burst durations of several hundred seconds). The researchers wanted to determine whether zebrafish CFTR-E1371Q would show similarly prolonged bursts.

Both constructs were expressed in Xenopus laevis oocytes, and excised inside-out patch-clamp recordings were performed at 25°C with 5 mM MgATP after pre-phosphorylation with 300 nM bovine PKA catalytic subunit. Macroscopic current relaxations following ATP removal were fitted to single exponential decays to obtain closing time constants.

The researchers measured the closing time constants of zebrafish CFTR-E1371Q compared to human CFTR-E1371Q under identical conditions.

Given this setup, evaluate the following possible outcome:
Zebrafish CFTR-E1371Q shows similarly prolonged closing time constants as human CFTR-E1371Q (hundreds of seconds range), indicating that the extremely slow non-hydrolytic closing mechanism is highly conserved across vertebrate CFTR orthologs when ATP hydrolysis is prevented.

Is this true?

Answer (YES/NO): NO